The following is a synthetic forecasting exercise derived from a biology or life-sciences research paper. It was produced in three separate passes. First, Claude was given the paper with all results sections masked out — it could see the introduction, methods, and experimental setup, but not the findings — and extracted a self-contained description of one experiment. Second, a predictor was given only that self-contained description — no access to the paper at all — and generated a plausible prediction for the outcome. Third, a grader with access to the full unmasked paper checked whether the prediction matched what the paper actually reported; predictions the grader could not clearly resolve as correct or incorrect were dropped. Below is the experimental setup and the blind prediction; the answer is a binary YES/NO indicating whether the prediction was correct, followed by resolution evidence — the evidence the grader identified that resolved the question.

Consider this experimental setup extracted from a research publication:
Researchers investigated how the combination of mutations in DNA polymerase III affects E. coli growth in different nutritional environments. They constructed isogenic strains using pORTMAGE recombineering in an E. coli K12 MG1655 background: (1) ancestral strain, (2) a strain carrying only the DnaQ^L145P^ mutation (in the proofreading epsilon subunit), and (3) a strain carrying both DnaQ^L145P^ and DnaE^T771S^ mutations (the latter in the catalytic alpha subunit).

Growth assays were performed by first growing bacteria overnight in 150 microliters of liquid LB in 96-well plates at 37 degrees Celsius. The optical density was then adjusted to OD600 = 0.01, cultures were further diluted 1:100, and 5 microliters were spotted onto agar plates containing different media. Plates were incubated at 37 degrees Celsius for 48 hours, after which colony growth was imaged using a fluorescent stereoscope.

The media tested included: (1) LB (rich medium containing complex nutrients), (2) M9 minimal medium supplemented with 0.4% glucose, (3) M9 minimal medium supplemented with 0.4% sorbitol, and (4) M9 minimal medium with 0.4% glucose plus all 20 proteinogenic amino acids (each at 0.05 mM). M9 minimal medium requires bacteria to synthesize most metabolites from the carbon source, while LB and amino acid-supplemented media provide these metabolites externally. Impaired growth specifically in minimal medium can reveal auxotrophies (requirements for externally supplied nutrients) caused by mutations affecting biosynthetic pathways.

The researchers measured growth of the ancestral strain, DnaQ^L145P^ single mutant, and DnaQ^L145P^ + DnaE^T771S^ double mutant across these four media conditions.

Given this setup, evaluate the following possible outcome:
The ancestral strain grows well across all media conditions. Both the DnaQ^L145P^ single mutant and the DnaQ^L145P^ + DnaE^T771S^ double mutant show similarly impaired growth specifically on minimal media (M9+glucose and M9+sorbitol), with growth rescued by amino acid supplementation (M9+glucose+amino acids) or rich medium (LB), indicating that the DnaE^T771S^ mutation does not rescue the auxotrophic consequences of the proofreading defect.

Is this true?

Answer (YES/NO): NO